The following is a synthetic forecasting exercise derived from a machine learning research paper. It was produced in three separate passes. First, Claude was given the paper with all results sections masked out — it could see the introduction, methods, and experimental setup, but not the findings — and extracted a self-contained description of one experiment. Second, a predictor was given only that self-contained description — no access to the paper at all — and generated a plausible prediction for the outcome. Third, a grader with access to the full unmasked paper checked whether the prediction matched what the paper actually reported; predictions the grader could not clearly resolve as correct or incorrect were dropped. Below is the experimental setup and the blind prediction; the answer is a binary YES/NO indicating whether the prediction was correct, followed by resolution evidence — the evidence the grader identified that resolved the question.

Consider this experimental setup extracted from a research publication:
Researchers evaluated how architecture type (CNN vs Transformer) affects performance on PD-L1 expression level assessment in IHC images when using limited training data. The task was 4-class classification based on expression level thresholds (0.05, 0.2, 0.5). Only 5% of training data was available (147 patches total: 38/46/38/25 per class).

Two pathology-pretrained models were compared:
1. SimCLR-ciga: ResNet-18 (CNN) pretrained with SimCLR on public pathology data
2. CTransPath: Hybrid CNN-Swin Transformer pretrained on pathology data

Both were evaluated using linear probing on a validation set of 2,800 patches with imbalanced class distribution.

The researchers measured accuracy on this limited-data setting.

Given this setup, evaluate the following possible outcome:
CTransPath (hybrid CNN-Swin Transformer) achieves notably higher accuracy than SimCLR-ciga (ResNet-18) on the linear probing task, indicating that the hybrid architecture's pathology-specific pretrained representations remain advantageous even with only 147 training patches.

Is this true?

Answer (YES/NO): NO